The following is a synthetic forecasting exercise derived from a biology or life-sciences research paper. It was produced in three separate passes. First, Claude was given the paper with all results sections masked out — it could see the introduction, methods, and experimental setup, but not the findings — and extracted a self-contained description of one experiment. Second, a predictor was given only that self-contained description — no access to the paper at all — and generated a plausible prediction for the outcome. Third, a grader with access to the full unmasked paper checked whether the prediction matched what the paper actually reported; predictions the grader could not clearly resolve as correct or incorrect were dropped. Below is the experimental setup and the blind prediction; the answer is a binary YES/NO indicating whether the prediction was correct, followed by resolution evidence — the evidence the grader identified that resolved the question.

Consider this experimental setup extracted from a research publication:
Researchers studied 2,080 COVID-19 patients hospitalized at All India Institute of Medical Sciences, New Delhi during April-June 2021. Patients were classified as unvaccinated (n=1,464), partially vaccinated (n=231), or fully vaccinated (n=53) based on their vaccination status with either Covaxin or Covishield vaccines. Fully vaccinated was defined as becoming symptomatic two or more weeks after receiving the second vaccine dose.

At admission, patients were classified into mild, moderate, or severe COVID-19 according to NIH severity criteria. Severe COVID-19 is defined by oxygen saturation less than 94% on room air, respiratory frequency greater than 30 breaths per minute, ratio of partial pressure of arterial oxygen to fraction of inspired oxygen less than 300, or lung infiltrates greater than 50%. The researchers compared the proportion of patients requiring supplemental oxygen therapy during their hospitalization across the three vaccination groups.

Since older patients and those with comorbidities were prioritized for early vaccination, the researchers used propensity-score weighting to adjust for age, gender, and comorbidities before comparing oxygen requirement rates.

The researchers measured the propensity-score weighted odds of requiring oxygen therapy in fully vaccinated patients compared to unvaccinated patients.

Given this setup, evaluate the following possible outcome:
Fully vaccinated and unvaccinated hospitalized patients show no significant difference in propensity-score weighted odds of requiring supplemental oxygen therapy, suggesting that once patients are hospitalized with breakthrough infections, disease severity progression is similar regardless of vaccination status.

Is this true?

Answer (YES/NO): NO